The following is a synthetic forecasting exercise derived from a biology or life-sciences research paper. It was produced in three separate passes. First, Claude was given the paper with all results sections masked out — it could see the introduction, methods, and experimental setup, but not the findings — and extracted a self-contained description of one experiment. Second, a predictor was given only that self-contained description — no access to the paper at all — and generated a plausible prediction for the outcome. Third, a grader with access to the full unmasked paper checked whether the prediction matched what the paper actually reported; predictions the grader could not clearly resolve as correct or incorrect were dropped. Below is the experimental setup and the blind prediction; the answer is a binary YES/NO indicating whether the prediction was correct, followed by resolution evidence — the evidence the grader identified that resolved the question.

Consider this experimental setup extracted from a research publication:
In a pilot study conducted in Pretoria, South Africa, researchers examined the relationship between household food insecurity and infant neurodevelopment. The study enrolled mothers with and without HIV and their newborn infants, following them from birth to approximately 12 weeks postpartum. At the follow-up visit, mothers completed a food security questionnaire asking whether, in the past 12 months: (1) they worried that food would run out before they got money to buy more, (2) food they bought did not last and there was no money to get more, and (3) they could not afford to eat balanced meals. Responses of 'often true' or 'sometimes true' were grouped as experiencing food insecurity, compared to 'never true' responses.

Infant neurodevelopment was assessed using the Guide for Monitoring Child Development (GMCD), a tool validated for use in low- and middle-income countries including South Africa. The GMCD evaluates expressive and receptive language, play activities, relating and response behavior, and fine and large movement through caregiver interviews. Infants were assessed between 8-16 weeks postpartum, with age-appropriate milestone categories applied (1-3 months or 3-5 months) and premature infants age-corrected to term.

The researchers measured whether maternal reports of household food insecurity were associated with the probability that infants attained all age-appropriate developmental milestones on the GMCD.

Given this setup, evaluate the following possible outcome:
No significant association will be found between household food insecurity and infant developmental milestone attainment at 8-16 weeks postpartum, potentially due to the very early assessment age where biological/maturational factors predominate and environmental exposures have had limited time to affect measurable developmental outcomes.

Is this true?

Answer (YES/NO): YES